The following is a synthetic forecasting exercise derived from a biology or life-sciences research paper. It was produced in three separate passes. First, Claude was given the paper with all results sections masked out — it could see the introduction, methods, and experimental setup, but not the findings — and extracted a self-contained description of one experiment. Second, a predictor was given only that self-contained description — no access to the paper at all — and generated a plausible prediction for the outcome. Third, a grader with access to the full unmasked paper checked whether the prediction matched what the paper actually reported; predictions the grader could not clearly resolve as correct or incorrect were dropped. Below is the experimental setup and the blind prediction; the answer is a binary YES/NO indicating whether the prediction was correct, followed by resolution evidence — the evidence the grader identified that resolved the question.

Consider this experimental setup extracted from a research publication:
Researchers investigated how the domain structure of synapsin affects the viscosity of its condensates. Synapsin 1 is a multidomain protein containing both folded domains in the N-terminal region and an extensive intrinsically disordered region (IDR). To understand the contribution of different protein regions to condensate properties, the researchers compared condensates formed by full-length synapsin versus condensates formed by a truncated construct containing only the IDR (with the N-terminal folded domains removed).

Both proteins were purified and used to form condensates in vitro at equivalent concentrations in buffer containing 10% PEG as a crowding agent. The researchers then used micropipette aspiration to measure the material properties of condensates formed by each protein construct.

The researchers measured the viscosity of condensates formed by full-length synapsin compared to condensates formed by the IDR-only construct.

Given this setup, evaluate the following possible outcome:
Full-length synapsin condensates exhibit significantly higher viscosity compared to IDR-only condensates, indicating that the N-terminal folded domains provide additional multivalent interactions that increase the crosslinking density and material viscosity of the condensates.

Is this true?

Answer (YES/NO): YES